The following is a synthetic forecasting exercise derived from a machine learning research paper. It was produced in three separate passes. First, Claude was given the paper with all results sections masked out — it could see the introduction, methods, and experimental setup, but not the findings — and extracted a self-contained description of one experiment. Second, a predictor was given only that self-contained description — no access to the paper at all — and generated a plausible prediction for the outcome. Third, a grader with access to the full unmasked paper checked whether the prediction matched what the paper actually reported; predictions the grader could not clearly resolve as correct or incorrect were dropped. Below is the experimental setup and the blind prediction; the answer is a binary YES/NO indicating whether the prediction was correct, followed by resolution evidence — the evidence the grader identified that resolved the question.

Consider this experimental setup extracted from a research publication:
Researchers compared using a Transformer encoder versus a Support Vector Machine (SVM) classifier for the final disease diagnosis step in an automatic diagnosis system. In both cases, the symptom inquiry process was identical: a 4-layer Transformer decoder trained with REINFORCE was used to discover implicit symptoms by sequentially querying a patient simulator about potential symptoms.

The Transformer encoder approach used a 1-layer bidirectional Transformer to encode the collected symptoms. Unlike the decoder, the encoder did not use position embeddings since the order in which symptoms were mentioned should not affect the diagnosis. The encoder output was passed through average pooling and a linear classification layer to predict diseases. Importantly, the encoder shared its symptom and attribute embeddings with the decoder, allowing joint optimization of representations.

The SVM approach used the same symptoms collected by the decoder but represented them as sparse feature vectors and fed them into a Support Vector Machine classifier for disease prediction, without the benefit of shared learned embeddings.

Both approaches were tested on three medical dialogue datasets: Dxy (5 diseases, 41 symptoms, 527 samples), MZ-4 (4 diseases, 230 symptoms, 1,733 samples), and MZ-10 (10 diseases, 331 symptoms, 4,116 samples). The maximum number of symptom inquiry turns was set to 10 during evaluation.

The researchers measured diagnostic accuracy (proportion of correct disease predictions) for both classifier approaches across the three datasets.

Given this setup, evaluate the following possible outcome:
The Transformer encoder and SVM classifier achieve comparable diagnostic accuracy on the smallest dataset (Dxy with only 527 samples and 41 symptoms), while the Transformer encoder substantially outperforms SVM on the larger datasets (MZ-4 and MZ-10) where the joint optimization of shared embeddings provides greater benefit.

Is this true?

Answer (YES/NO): NO